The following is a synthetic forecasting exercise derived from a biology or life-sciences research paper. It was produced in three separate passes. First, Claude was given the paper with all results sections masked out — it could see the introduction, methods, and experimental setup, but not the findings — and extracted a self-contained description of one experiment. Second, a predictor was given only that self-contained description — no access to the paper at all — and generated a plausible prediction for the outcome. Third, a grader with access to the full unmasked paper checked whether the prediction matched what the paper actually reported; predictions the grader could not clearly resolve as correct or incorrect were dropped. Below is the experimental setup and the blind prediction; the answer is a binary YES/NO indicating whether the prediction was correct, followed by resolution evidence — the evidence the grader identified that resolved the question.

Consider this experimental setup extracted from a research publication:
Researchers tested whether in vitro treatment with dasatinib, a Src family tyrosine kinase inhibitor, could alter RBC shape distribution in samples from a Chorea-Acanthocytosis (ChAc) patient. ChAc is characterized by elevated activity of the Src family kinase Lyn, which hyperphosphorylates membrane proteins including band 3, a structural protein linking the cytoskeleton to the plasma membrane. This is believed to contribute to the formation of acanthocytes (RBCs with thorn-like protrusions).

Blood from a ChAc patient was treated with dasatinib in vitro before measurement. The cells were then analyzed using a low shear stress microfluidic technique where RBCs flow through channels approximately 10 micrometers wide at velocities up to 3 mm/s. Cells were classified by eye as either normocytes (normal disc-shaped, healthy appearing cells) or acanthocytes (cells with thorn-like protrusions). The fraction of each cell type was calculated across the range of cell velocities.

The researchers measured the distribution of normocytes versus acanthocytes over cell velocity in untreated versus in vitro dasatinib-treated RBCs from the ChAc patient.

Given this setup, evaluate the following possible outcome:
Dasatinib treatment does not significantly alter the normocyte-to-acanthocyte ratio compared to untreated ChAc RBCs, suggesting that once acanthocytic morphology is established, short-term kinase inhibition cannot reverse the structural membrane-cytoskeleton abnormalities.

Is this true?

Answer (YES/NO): YES